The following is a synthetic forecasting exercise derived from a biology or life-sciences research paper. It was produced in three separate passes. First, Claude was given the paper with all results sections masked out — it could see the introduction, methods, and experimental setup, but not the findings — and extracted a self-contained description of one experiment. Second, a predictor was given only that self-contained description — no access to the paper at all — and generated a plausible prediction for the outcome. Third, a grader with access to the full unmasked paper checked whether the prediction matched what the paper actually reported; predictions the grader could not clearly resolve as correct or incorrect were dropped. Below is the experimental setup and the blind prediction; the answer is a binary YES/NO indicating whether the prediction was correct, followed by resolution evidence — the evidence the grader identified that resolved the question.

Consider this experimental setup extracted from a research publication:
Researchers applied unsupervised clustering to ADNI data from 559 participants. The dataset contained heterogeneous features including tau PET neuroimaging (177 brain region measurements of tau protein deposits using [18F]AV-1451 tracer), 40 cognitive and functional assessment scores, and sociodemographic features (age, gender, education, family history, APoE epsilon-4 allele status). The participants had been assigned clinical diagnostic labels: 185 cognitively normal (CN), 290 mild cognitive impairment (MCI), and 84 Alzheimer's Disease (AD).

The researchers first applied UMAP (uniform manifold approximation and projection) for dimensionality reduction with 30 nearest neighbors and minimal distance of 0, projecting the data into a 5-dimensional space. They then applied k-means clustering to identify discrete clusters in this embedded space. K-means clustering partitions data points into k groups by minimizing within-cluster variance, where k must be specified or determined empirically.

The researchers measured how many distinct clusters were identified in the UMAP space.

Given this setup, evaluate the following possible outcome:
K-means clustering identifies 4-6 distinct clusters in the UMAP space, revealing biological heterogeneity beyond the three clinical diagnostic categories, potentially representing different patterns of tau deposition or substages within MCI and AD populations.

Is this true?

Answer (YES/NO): YES